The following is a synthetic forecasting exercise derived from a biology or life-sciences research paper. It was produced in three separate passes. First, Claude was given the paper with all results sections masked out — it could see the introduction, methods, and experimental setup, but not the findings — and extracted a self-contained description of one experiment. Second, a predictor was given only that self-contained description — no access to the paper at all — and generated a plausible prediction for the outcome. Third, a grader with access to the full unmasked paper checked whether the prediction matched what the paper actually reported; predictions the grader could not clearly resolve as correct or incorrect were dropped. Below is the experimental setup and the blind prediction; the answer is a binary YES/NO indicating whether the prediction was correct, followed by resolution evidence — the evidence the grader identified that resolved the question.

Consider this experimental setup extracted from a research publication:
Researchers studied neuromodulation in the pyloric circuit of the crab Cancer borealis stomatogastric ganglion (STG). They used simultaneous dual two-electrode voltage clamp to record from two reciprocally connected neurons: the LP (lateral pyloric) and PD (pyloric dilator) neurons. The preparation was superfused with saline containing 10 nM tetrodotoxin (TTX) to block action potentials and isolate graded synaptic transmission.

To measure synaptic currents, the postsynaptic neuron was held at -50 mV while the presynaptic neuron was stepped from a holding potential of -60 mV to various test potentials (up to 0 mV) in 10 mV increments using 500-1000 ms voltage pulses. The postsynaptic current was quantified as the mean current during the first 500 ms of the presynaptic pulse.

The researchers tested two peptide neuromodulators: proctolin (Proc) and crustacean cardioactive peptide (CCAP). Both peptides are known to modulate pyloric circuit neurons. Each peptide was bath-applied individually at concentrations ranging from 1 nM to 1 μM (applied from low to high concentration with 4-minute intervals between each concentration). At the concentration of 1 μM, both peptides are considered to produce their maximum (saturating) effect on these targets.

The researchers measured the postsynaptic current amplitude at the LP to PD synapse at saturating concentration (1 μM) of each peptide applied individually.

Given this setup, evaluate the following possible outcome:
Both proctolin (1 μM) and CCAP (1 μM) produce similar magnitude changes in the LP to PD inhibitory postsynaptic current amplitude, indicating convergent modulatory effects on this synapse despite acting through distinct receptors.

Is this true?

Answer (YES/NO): YES